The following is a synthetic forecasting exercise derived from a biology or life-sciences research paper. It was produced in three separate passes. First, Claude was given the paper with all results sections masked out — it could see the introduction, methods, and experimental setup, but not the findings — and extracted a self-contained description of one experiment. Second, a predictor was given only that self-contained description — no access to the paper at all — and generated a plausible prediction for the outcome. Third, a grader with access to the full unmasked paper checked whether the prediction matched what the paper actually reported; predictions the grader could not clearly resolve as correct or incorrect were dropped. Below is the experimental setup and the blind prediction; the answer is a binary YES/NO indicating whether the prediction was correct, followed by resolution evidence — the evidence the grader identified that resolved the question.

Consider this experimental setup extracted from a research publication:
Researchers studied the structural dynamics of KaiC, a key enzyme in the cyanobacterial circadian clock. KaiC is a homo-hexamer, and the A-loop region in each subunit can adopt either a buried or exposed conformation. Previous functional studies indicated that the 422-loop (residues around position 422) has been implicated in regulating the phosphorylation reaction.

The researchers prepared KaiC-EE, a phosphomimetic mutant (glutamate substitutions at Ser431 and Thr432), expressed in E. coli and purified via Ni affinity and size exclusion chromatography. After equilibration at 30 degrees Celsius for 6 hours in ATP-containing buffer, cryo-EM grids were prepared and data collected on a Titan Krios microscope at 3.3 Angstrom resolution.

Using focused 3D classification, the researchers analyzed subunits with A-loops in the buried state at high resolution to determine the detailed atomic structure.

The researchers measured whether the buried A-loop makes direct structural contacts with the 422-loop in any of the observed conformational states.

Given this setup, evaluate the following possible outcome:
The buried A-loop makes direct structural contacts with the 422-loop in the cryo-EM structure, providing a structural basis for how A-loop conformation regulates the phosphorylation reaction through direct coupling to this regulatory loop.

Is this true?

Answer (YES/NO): YES